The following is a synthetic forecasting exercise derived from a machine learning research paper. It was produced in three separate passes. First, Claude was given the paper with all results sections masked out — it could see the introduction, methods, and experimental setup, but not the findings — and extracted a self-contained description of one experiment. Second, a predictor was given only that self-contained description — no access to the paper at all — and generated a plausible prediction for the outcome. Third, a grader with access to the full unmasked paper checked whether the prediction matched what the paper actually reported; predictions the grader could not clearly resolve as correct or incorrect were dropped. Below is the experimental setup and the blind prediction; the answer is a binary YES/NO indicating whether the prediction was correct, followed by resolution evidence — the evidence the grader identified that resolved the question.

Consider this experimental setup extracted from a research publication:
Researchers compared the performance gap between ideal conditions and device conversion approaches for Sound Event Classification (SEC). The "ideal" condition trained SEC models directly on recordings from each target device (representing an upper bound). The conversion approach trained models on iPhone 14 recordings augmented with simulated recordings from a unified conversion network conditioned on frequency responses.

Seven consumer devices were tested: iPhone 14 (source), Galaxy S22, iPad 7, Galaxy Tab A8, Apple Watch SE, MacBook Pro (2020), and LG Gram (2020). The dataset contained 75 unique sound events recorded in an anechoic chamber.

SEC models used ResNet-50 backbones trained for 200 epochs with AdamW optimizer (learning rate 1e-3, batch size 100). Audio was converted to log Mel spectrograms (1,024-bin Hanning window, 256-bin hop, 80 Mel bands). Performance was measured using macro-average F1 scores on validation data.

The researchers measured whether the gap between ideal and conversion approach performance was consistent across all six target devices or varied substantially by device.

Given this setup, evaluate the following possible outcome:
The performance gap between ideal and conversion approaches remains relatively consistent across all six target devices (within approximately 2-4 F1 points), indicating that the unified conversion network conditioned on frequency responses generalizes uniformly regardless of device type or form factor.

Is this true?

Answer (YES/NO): NO